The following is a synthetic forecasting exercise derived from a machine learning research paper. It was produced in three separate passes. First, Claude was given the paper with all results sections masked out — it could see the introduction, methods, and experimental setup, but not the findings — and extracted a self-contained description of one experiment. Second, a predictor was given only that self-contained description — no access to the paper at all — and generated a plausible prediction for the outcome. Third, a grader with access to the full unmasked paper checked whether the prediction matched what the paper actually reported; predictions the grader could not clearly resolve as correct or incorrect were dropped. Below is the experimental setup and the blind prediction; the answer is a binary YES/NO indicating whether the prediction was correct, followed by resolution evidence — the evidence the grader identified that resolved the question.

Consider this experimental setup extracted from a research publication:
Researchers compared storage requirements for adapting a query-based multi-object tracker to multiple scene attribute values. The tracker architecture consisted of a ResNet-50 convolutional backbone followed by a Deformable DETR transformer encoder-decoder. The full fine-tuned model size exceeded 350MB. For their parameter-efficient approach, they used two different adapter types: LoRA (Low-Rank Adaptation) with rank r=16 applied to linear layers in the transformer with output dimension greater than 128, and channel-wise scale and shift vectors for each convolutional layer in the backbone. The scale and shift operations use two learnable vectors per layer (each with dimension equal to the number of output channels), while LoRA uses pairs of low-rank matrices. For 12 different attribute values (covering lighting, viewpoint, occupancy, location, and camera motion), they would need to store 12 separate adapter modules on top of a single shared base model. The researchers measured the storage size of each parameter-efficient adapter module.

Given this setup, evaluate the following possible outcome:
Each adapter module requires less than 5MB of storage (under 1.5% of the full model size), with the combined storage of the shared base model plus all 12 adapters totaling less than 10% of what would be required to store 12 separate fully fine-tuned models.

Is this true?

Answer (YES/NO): NO